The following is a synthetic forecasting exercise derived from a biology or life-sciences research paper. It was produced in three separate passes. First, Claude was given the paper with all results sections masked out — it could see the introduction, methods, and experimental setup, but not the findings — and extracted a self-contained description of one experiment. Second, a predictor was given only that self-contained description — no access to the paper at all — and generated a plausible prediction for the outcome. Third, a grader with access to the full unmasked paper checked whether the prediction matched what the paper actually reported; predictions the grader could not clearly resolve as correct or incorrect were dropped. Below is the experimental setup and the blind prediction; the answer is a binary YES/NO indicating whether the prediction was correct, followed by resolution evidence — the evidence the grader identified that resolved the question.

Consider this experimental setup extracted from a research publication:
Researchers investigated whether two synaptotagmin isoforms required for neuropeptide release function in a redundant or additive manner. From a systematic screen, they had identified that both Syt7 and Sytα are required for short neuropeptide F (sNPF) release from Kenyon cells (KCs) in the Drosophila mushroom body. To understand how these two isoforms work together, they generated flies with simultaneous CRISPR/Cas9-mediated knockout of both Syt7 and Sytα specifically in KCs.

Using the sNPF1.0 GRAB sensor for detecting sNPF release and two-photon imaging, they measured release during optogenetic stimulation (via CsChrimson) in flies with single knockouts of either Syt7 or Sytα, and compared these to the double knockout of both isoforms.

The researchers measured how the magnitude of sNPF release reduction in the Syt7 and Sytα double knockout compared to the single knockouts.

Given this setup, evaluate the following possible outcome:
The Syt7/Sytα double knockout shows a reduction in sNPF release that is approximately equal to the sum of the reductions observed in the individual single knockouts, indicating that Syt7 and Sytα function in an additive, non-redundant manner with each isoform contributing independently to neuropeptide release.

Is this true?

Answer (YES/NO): NO